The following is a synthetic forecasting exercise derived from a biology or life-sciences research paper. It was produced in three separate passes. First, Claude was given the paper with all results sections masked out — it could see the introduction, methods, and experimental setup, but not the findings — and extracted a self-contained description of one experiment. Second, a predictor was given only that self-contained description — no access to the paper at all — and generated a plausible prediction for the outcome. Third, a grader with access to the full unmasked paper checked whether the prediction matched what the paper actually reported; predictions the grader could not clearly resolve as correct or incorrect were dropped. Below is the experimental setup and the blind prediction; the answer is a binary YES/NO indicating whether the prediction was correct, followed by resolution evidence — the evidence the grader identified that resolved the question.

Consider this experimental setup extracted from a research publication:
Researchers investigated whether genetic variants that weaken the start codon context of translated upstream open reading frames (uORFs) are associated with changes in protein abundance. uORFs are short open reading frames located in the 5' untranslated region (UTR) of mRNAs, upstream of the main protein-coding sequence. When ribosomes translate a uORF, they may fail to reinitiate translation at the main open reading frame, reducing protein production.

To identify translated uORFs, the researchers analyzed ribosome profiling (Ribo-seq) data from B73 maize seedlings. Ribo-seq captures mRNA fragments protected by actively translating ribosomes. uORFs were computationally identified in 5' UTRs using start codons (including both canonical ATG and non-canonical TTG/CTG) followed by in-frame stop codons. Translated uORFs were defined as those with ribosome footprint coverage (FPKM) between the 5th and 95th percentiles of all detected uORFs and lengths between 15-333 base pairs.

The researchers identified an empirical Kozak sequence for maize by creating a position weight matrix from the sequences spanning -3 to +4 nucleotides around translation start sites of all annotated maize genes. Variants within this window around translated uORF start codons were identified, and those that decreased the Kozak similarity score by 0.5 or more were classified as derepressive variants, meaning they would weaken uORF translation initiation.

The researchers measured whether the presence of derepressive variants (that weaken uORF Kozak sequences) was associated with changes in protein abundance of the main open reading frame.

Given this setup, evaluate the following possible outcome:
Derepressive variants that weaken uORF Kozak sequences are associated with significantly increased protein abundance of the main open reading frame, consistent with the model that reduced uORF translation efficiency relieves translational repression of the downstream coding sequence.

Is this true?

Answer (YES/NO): YES